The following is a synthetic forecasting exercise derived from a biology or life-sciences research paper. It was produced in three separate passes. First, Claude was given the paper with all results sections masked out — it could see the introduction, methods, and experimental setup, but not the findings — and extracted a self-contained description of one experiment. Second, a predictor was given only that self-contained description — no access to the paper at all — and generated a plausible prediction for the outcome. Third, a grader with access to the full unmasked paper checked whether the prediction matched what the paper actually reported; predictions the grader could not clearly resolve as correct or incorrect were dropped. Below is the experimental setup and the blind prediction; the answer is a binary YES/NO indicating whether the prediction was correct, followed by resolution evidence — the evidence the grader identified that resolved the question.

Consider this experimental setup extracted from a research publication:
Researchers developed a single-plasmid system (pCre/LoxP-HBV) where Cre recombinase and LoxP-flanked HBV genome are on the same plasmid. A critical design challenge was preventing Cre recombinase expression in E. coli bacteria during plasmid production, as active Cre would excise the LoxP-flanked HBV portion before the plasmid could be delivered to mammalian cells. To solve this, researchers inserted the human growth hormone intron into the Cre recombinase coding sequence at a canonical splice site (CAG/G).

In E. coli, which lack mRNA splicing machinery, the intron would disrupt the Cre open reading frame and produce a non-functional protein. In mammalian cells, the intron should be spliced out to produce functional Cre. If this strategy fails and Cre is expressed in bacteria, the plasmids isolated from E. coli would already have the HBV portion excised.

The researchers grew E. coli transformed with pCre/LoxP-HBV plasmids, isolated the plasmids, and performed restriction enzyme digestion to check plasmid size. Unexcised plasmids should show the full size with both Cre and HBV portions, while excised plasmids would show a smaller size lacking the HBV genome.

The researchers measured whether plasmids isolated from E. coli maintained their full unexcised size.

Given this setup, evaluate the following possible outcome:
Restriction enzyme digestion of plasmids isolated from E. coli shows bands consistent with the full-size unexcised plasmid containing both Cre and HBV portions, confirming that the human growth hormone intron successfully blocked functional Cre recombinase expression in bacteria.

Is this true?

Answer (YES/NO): YES